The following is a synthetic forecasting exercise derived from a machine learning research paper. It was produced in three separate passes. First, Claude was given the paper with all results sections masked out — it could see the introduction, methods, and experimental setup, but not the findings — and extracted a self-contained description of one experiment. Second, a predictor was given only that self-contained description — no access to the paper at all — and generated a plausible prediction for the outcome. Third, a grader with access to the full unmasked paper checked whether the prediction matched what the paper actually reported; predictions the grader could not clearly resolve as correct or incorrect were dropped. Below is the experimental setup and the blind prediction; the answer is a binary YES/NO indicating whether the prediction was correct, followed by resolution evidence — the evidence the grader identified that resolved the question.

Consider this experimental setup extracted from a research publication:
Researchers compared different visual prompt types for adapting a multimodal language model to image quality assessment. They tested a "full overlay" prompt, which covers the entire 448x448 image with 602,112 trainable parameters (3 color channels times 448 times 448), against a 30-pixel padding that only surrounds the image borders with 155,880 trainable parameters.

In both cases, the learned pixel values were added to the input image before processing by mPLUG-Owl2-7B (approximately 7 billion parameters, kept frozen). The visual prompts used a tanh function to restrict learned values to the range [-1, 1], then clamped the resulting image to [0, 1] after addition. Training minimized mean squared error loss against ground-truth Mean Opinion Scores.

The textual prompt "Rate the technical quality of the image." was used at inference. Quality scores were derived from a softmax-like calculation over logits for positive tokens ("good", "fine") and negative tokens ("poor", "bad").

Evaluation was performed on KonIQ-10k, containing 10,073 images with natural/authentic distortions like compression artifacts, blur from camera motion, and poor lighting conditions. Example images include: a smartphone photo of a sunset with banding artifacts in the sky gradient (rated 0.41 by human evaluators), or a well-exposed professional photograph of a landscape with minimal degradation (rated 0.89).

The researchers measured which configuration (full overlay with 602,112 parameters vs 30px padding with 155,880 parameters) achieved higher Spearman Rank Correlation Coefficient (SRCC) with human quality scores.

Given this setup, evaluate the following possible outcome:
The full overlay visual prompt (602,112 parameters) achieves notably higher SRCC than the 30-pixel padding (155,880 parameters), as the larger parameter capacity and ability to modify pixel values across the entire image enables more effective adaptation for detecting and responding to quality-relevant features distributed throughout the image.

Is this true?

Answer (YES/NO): NO